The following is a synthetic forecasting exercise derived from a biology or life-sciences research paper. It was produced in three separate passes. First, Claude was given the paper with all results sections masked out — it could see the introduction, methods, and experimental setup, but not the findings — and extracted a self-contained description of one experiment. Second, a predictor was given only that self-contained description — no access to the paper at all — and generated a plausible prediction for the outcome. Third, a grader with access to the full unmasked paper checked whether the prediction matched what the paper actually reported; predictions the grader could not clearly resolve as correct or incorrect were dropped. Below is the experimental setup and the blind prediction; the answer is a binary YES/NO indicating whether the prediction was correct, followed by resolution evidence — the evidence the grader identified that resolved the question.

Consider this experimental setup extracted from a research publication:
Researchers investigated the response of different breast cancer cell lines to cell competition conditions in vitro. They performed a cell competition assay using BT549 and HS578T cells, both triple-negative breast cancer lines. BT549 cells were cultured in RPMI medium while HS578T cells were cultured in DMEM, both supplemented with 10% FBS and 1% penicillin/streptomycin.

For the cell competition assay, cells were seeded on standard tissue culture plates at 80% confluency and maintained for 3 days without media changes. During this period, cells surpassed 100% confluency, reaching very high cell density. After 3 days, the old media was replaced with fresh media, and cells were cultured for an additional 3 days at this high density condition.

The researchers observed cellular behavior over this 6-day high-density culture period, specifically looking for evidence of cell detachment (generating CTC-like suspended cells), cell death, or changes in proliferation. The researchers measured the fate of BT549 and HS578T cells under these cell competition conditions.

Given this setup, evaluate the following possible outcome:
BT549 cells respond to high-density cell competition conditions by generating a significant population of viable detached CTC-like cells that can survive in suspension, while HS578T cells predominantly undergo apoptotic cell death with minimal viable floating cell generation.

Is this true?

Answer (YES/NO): NO